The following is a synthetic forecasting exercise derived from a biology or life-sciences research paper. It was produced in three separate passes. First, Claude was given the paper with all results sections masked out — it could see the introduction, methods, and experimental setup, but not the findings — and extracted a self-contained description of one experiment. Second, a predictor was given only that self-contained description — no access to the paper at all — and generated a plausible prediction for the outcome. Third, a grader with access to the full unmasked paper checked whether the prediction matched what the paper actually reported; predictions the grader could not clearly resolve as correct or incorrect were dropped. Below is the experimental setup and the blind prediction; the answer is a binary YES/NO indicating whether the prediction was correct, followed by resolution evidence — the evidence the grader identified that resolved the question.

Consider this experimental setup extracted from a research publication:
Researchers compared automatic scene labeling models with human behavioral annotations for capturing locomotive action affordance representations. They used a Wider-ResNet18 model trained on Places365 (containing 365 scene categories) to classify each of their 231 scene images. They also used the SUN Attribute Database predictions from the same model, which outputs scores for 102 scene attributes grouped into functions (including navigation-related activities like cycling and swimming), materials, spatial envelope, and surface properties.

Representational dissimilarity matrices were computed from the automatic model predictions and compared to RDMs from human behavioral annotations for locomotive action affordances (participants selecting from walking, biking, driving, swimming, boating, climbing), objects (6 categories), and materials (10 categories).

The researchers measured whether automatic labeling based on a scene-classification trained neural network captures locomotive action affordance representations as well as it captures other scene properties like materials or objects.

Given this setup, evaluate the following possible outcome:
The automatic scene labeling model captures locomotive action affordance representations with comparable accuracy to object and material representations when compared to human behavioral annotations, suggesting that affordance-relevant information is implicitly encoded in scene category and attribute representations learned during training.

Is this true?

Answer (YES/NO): NO